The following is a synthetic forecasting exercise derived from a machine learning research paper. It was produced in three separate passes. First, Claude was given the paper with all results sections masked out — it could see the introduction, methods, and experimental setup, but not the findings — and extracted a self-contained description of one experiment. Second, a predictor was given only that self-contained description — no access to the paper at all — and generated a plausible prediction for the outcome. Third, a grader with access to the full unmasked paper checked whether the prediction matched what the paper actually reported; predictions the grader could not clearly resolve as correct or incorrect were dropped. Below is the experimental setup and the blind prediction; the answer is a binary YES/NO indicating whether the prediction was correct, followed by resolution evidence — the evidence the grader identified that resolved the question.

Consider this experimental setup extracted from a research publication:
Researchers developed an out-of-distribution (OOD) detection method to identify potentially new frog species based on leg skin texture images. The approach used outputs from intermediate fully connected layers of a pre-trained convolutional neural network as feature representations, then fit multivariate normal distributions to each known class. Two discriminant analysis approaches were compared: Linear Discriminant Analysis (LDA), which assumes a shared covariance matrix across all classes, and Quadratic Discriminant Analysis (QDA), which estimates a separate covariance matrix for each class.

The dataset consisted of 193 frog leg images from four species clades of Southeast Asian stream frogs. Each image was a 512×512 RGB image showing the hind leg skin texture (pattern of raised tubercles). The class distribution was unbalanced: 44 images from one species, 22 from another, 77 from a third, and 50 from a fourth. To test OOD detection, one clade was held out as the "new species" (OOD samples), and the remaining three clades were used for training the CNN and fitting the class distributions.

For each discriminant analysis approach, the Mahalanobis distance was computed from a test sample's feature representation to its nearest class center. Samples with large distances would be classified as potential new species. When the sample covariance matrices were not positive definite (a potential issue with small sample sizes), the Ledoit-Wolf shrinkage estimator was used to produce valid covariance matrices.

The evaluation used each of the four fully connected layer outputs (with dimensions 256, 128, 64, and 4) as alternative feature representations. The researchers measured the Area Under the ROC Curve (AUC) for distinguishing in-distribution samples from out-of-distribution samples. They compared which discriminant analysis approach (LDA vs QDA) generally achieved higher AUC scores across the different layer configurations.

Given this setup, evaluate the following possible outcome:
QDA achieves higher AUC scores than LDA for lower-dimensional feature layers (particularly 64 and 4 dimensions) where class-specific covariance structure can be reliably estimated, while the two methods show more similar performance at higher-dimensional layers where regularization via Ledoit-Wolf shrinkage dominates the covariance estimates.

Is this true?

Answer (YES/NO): NO